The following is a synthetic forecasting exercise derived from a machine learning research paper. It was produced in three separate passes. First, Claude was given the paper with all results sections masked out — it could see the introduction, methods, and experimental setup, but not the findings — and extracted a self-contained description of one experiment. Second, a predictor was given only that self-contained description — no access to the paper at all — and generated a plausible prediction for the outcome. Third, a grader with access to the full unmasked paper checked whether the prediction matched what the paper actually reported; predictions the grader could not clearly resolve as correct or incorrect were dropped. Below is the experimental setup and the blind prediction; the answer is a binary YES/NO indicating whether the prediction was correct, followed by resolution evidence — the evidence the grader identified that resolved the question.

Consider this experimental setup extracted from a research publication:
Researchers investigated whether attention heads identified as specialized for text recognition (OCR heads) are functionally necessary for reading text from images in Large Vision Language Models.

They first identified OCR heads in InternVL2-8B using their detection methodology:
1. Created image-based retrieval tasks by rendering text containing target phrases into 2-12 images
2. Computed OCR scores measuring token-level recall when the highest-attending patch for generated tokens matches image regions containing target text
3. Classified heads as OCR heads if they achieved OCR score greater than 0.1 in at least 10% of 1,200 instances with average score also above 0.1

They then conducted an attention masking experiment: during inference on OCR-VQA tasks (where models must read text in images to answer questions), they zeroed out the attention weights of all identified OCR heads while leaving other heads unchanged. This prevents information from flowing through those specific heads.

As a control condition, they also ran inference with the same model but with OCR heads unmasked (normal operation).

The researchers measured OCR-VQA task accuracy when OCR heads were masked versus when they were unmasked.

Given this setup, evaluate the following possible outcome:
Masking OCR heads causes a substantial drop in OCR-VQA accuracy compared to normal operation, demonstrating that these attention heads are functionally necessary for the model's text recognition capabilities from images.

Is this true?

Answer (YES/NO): YES